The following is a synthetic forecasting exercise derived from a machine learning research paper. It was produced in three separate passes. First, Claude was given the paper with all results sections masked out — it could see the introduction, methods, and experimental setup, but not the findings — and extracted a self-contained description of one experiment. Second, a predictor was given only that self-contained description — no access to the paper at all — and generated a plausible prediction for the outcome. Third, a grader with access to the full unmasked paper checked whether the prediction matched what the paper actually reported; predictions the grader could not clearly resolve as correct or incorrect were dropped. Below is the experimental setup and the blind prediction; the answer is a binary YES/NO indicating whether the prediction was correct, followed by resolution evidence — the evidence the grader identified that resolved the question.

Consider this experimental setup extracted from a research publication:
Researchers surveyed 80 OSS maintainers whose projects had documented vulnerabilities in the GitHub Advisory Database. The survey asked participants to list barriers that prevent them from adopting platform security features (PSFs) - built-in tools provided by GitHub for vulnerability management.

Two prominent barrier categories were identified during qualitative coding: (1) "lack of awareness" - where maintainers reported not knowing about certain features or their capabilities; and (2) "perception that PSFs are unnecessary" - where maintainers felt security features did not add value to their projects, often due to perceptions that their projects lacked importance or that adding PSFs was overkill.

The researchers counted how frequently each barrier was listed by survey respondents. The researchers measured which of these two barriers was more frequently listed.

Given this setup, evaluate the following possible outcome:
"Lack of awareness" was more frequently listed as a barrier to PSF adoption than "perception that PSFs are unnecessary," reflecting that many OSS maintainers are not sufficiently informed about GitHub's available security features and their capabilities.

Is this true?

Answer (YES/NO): YES